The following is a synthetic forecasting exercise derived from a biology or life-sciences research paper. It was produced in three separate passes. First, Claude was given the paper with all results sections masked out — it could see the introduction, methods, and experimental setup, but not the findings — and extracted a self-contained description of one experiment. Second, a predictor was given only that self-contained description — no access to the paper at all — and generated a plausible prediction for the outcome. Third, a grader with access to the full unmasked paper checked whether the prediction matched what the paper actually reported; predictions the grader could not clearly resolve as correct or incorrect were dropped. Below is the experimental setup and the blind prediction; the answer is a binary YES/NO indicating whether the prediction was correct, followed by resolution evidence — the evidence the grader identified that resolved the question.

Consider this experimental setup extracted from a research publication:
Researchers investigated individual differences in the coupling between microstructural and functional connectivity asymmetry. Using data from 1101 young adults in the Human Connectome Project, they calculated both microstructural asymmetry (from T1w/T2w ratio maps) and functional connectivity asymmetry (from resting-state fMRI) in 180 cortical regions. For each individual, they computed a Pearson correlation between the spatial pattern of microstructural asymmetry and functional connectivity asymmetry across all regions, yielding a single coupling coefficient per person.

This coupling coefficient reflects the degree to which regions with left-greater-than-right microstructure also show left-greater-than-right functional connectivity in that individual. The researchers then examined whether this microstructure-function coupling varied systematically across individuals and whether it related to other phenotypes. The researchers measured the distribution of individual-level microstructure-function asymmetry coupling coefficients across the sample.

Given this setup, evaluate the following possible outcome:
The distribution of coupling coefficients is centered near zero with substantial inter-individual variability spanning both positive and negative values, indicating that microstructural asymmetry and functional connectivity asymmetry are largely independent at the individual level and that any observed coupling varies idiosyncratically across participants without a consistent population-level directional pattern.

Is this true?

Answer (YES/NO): NO